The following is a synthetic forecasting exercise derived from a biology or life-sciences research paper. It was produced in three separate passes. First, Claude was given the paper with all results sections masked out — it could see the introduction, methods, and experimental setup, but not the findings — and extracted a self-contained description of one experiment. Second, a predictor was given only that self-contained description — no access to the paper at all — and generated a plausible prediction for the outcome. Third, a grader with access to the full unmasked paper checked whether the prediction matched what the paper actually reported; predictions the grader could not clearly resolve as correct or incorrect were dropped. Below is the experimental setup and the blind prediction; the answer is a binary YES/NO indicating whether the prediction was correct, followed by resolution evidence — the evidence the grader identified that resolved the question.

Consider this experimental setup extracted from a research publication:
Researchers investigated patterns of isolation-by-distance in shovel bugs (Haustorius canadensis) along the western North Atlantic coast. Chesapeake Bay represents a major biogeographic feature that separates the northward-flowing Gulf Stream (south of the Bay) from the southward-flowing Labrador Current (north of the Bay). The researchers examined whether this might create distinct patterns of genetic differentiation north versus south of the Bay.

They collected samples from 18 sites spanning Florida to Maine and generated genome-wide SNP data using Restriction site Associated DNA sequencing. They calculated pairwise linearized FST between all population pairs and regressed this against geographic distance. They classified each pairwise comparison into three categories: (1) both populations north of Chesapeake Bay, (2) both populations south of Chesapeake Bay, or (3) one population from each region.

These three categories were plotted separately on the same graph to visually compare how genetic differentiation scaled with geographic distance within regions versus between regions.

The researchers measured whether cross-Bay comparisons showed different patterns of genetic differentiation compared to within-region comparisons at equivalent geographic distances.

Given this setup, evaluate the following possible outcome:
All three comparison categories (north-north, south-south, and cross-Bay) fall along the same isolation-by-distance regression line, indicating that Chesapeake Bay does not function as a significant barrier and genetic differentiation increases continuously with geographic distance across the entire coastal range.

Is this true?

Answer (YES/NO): YES